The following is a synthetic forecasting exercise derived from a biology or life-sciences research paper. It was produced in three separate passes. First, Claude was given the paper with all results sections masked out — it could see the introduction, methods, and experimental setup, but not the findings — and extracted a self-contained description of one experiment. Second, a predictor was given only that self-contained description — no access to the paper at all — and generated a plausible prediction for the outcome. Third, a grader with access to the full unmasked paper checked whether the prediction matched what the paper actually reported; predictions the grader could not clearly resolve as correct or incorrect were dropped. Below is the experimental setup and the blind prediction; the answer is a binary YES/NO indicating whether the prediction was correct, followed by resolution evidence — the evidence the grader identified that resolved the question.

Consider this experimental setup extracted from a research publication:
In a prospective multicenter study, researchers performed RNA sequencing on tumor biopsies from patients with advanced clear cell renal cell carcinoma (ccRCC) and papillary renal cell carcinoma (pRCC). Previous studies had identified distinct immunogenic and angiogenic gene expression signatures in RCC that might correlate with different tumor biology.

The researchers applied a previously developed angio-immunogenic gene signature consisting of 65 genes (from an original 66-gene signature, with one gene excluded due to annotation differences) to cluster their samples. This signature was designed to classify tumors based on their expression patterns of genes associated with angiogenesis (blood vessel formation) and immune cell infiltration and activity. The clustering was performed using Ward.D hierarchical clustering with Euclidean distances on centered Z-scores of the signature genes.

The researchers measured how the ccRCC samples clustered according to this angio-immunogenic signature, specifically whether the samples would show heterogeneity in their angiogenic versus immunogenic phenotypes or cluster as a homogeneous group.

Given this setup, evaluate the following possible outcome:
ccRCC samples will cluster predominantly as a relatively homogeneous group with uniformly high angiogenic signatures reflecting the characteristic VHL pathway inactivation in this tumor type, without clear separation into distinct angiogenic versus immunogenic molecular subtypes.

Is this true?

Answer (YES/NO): NO